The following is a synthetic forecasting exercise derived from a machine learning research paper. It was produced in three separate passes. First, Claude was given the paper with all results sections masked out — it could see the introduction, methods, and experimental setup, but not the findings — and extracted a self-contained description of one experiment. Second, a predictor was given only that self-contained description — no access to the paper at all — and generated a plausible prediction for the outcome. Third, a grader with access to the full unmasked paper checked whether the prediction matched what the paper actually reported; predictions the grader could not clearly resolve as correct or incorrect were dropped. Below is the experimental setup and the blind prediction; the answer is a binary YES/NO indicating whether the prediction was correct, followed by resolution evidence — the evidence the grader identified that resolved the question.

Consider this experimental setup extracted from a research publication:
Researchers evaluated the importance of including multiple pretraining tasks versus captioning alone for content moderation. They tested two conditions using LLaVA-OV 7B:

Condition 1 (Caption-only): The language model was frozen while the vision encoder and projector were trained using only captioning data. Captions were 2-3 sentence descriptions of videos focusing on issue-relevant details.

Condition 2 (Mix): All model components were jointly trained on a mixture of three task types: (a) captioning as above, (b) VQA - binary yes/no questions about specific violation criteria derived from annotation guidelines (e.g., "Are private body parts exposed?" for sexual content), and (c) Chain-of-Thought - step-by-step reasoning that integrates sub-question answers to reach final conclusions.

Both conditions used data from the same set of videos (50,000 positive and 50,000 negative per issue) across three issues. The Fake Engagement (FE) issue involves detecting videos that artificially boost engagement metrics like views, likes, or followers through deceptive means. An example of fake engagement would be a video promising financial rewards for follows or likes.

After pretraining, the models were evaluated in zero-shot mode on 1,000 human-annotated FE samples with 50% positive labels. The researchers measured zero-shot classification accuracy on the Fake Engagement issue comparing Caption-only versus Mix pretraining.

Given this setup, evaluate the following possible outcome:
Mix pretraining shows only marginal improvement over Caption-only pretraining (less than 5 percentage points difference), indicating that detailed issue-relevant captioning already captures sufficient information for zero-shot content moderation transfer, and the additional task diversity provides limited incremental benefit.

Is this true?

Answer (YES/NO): NO